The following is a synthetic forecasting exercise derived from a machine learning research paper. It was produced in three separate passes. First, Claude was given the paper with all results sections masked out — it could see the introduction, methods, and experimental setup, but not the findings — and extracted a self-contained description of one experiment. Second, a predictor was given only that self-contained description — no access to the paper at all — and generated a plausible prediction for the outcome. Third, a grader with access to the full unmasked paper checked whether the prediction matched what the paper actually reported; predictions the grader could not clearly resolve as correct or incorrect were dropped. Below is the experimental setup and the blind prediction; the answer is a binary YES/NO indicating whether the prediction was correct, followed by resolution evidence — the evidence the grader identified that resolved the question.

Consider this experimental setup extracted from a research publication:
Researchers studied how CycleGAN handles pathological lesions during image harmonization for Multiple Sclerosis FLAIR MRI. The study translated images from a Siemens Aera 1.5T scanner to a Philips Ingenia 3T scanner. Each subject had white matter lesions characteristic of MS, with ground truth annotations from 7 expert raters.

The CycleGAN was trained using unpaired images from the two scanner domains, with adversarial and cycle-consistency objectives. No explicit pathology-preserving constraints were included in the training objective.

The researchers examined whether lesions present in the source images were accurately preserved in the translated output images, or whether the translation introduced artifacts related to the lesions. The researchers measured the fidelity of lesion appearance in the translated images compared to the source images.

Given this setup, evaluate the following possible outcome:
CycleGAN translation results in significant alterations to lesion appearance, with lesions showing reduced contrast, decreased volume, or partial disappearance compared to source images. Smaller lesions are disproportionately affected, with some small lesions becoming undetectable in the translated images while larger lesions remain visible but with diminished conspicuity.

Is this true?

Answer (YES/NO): NO